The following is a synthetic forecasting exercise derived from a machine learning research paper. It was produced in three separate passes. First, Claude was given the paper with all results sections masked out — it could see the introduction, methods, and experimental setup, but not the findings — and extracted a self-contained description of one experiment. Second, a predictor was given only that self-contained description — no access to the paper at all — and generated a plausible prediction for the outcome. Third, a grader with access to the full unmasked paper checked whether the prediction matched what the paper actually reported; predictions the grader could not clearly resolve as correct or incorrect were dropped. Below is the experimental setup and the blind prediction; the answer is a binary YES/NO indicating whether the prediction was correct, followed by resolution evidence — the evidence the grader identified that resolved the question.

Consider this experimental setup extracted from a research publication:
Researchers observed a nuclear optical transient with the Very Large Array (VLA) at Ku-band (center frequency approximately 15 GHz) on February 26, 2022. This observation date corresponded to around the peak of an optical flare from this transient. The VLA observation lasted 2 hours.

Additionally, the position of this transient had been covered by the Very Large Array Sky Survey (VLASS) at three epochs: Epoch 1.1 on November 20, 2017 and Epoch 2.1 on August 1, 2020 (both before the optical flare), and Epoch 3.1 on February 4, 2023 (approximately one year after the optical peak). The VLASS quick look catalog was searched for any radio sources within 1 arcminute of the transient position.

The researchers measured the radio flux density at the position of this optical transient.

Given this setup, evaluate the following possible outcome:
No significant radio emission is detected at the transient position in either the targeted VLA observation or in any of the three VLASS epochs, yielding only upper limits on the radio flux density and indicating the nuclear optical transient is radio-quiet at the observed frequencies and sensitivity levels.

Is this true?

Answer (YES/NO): NO